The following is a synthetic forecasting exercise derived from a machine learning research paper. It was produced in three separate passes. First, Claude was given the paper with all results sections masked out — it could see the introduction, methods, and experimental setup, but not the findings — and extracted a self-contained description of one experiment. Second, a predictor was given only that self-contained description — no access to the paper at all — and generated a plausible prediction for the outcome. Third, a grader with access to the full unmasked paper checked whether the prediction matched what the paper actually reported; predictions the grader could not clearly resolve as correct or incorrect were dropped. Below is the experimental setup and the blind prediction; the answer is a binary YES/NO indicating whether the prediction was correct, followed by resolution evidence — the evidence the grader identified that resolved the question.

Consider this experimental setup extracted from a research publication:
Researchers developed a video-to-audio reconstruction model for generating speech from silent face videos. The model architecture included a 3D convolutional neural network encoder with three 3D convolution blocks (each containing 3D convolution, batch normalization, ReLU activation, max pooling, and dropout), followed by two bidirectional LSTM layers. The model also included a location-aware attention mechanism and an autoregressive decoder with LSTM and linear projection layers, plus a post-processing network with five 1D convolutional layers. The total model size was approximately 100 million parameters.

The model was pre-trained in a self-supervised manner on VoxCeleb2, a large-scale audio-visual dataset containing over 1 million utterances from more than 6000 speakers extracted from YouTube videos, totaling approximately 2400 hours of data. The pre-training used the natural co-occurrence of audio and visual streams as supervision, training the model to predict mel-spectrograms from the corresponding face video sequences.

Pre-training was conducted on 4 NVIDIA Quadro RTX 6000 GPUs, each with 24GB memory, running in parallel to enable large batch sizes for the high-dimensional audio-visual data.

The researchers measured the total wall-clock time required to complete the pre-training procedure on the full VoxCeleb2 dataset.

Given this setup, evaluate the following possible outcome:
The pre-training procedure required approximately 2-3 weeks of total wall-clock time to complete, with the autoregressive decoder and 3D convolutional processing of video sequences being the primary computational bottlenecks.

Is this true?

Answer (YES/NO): NO